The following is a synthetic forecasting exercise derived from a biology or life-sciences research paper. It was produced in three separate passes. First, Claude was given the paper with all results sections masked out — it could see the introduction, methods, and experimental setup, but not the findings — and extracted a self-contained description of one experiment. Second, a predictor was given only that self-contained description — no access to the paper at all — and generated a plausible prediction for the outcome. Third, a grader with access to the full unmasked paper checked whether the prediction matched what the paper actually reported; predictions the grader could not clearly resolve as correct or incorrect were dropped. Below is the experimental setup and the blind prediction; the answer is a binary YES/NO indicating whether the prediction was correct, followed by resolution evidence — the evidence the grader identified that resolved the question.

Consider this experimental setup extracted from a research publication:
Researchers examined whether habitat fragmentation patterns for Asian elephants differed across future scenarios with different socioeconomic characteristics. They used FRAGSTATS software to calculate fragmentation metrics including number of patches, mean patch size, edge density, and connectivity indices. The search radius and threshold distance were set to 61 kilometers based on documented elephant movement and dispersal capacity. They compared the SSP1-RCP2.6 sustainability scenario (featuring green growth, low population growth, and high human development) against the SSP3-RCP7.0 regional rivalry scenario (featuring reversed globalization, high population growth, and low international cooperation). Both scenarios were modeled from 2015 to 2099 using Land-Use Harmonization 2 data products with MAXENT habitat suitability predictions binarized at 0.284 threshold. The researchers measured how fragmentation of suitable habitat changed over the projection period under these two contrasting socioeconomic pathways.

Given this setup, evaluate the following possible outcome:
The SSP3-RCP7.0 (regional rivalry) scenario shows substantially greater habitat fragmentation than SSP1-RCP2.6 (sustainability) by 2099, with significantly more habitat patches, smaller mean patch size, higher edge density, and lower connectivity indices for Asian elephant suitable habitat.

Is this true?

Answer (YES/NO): NO